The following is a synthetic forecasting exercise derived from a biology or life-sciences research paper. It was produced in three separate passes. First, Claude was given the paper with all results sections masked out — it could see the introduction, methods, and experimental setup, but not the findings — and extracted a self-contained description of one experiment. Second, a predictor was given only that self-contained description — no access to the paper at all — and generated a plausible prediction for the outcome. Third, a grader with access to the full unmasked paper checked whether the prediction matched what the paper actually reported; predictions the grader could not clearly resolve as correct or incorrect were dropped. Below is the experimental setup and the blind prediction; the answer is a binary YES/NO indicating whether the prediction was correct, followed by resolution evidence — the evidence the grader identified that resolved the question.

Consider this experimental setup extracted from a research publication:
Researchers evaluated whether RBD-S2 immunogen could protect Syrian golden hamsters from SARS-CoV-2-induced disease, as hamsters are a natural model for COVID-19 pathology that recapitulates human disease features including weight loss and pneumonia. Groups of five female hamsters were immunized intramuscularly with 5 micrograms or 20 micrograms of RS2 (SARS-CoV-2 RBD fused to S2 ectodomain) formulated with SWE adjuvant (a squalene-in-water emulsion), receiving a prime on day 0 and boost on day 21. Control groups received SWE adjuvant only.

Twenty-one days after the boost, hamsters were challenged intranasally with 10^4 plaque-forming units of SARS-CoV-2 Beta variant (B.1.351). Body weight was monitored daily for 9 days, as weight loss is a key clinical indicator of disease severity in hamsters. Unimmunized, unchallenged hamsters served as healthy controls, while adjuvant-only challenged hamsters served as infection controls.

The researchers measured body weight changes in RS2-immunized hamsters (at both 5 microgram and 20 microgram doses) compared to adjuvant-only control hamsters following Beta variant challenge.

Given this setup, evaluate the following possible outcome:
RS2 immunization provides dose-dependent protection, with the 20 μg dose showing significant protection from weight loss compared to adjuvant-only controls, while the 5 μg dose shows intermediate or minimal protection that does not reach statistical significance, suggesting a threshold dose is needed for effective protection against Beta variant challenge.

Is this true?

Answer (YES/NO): NO